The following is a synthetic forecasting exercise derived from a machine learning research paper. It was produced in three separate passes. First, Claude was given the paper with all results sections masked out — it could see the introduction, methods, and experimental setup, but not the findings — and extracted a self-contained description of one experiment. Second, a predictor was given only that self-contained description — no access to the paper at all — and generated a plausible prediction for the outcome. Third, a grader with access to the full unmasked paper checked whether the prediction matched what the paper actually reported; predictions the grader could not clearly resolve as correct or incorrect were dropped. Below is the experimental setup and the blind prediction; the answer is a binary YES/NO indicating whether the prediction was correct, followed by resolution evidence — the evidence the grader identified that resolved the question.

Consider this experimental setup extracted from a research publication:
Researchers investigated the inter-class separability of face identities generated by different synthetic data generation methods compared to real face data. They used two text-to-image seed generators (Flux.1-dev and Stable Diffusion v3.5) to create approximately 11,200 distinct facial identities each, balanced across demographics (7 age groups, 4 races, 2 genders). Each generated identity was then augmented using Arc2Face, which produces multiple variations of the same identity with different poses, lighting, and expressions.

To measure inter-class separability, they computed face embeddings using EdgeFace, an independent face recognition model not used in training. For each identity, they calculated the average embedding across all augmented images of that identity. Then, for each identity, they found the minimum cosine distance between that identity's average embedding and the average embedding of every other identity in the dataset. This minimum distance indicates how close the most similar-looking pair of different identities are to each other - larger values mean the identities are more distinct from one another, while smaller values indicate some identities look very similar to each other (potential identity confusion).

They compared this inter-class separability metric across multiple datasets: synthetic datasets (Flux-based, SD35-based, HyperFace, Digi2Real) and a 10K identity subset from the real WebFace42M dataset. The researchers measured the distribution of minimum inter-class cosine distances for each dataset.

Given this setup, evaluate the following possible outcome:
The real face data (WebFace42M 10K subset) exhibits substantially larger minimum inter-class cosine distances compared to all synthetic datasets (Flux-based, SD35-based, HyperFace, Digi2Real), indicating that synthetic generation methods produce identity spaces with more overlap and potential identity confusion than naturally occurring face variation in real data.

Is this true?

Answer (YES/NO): YES